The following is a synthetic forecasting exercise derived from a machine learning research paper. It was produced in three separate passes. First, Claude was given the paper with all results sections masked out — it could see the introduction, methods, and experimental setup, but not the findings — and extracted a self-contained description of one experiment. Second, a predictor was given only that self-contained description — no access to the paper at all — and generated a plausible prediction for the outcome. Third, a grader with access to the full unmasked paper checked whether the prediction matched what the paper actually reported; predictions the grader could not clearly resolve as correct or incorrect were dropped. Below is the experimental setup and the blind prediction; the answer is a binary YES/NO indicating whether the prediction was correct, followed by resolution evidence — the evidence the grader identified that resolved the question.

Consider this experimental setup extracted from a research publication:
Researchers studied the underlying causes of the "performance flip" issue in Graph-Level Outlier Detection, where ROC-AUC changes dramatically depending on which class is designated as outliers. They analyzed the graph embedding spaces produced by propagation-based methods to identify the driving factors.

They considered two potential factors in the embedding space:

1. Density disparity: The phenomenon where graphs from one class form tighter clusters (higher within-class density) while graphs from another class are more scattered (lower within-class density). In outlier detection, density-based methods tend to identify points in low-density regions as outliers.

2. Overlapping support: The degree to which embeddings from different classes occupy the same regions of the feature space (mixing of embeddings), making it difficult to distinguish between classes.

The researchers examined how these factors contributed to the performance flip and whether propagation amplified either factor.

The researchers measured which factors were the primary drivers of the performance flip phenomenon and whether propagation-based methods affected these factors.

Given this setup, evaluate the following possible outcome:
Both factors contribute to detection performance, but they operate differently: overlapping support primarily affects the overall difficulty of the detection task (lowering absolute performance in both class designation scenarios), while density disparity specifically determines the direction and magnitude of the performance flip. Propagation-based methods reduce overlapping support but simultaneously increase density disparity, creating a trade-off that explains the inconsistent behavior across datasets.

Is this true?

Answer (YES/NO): NO